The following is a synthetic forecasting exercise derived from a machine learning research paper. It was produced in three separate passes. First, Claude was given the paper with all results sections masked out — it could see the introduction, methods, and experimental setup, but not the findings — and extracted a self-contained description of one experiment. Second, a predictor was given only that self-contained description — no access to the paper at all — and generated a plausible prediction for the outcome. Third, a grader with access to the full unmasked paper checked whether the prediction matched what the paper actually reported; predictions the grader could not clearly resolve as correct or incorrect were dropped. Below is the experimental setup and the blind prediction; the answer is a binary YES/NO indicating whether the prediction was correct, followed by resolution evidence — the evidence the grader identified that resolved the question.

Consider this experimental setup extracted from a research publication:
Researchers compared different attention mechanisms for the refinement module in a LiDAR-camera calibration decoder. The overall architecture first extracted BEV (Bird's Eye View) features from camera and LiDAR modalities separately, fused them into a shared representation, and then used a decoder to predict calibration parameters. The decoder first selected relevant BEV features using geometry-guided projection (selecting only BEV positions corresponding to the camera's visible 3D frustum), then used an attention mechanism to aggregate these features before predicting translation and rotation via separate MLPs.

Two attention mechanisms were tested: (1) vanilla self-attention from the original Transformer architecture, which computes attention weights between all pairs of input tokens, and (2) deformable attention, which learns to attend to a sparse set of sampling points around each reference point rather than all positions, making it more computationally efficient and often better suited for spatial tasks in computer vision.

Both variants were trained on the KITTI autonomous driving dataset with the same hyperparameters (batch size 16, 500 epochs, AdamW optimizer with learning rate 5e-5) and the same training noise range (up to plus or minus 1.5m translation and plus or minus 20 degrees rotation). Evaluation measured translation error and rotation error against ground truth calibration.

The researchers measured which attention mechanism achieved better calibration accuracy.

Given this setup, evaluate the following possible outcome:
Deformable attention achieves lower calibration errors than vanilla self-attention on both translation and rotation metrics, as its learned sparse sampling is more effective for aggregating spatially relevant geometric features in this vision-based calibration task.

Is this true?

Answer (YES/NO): NO